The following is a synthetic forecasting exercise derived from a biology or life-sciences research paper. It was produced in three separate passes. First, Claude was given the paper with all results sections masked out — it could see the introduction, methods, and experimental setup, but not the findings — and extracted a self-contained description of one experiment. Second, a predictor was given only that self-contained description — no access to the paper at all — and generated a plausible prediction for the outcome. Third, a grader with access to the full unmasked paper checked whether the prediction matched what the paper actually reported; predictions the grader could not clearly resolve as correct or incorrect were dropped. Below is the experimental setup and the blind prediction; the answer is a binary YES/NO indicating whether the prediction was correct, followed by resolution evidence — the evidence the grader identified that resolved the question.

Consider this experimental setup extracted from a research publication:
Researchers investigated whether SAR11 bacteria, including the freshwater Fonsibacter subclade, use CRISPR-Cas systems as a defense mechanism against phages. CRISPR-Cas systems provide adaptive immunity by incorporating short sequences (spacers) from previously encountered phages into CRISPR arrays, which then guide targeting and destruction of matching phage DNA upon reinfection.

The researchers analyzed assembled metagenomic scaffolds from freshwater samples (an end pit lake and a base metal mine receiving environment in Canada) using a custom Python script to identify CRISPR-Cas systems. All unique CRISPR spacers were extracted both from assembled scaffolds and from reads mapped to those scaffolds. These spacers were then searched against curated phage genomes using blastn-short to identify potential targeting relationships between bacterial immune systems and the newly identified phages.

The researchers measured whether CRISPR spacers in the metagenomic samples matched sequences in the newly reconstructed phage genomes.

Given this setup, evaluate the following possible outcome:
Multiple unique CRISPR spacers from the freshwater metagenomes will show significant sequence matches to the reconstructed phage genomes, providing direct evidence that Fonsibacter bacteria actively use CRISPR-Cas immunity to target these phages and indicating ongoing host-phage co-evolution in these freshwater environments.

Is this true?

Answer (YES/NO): NO